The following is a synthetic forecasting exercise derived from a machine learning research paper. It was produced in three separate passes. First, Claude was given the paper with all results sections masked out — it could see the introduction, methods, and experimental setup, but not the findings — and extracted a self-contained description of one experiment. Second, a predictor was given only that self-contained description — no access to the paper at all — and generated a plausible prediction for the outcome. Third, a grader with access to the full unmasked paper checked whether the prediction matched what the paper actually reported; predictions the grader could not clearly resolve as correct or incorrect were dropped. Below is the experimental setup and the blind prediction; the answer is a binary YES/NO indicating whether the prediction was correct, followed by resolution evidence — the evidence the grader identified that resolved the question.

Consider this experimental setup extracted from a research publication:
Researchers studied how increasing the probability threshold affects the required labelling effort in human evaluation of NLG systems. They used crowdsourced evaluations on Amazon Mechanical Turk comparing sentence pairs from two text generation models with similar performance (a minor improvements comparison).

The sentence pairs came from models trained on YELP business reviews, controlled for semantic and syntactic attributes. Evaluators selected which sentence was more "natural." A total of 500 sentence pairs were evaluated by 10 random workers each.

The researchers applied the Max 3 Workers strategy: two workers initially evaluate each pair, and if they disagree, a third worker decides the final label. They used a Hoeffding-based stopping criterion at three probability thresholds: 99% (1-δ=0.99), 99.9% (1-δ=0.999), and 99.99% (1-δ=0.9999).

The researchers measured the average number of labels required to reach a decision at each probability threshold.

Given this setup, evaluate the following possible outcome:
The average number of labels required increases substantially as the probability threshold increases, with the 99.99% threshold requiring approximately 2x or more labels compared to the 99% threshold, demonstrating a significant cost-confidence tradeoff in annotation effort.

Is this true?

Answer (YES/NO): YES